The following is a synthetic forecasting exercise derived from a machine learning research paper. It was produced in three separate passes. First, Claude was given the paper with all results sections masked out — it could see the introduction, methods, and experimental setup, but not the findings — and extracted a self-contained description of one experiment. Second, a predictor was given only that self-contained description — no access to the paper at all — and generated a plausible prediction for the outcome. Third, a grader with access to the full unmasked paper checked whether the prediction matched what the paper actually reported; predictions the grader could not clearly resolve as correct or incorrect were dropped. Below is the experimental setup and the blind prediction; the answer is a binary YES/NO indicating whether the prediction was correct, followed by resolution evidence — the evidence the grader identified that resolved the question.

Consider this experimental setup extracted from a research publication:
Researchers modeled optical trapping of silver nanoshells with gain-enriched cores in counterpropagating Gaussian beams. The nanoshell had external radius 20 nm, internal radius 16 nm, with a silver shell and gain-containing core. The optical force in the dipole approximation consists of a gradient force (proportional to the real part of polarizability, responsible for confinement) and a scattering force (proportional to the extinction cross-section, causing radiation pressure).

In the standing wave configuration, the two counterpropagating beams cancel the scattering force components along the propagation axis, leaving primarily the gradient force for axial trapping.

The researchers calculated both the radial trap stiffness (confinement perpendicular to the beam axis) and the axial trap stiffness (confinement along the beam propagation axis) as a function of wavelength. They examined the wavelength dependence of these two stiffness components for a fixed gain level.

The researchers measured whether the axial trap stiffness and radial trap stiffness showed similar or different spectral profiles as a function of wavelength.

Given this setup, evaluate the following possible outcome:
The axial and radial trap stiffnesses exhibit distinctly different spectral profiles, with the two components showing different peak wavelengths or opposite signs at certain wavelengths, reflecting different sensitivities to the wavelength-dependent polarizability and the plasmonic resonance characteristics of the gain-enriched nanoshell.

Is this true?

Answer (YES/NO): NO